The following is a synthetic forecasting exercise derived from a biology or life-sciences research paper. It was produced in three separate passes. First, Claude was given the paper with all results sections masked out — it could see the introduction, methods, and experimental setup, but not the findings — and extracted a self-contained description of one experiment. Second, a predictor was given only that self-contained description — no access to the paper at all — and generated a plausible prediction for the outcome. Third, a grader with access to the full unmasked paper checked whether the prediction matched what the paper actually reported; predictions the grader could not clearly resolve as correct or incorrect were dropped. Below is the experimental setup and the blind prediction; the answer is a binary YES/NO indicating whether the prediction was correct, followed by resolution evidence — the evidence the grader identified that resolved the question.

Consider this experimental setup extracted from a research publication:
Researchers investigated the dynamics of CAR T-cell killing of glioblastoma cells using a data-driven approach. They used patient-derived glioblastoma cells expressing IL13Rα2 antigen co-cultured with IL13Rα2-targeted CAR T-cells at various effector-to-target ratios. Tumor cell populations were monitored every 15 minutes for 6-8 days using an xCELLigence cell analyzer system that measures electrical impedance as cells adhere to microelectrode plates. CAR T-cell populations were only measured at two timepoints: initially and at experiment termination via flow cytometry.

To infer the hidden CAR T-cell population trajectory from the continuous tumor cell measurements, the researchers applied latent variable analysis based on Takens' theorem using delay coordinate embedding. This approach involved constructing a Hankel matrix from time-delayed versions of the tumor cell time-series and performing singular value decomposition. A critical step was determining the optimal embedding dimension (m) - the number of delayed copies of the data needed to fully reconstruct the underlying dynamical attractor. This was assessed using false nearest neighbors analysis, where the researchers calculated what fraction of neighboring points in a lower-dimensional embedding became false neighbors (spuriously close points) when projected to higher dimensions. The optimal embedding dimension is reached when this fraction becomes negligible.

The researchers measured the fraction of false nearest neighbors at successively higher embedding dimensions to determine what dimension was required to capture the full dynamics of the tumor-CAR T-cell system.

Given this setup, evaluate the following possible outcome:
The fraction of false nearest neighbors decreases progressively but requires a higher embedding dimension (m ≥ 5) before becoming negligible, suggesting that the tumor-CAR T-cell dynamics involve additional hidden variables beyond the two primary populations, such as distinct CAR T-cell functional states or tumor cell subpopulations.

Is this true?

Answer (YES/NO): NO